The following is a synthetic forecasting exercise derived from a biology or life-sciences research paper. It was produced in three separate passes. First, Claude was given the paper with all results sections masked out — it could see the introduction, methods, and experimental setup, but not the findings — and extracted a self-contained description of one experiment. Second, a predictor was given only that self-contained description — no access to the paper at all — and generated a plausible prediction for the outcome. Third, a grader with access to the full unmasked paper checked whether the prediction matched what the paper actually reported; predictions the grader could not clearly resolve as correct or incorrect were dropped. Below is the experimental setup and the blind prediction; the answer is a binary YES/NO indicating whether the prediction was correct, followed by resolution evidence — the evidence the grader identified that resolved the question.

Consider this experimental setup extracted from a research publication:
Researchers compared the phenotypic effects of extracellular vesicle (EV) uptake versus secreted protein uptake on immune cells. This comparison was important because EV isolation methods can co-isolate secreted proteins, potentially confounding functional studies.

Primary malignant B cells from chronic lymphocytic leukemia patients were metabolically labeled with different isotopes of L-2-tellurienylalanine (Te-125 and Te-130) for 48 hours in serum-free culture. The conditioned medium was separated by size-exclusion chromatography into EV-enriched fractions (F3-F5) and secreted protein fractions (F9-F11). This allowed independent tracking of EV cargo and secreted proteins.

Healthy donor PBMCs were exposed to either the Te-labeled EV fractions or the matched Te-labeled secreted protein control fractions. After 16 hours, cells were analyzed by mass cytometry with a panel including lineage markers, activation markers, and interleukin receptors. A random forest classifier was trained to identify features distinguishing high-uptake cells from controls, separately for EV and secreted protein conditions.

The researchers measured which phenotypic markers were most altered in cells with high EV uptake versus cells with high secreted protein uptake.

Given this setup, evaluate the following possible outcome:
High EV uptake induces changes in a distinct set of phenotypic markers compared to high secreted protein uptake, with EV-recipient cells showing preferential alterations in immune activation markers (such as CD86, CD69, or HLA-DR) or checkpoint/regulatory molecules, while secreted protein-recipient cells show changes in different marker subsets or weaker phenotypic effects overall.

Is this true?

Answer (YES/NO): NO